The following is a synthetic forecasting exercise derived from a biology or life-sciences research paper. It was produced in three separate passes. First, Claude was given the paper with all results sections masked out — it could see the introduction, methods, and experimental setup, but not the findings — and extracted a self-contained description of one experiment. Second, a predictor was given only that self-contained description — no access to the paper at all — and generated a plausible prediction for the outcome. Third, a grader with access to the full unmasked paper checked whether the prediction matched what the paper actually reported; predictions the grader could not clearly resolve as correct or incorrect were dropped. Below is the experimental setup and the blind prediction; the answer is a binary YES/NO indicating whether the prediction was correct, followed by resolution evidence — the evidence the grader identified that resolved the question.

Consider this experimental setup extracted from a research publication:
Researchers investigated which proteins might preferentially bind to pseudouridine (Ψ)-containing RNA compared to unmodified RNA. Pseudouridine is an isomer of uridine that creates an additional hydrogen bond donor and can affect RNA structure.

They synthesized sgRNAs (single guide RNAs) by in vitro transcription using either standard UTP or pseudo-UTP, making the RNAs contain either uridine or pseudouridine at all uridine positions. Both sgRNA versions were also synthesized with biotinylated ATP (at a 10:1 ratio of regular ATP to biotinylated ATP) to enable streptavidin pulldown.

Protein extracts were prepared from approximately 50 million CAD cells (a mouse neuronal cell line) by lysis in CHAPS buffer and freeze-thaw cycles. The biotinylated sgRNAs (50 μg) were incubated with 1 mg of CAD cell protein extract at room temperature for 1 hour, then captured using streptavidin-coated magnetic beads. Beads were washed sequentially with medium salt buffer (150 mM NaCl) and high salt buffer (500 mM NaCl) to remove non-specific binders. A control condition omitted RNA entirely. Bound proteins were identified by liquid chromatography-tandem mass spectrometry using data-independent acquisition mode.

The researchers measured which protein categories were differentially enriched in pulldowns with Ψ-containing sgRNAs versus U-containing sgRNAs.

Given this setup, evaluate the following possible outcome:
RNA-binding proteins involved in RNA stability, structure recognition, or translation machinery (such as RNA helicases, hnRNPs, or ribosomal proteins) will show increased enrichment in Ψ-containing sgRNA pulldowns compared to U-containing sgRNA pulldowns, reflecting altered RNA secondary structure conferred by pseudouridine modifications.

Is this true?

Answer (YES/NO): NO